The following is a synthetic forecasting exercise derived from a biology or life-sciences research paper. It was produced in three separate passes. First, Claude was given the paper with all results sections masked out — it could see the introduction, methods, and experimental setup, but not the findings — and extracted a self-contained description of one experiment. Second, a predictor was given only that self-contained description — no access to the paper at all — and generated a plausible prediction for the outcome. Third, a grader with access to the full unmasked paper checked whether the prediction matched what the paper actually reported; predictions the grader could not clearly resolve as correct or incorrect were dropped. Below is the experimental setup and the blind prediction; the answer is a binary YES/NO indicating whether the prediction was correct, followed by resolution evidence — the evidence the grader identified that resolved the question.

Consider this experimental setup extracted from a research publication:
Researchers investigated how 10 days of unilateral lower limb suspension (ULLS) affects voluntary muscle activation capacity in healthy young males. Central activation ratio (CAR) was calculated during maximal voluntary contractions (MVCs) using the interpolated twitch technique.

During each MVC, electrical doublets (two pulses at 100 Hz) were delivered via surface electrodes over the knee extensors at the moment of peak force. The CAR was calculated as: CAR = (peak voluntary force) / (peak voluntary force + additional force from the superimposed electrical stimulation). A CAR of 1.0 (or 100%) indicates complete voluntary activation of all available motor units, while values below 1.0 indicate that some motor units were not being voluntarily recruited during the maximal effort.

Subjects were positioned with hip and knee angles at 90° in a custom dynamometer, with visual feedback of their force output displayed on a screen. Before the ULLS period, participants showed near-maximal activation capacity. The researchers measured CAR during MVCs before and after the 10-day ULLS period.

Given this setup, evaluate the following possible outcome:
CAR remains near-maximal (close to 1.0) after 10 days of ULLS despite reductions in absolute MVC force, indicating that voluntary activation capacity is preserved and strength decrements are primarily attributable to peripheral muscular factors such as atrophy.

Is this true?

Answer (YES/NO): NO